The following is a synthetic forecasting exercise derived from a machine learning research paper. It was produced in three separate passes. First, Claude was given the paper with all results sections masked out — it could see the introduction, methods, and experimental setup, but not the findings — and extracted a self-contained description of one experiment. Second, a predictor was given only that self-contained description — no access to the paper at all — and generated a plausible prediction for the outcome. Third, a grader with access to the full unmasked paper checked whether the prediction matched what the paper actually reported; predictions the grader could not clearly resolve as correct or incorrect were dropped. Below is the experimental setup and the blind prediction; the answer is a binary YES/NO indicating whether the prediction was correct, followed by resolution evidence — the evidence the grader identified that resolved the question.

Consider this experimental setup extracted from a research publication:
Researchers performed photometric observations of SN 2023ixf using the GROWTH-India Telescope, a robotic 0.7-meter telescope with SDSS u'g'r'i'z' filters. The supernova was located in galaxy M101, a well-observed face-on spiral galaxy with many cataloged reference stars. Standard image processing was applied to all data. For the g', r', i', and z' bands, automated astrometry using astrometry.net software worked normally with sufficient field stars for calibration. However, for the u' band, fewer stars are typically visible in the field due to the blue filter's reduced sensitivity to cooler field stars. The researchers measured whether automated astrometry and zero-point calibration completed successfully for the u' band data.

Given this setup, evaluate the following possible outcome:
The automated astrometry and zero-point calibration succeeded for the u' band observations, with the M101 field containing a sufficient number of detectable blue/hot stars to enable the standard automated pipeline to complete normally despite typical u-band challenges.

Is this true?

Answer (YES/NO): NO